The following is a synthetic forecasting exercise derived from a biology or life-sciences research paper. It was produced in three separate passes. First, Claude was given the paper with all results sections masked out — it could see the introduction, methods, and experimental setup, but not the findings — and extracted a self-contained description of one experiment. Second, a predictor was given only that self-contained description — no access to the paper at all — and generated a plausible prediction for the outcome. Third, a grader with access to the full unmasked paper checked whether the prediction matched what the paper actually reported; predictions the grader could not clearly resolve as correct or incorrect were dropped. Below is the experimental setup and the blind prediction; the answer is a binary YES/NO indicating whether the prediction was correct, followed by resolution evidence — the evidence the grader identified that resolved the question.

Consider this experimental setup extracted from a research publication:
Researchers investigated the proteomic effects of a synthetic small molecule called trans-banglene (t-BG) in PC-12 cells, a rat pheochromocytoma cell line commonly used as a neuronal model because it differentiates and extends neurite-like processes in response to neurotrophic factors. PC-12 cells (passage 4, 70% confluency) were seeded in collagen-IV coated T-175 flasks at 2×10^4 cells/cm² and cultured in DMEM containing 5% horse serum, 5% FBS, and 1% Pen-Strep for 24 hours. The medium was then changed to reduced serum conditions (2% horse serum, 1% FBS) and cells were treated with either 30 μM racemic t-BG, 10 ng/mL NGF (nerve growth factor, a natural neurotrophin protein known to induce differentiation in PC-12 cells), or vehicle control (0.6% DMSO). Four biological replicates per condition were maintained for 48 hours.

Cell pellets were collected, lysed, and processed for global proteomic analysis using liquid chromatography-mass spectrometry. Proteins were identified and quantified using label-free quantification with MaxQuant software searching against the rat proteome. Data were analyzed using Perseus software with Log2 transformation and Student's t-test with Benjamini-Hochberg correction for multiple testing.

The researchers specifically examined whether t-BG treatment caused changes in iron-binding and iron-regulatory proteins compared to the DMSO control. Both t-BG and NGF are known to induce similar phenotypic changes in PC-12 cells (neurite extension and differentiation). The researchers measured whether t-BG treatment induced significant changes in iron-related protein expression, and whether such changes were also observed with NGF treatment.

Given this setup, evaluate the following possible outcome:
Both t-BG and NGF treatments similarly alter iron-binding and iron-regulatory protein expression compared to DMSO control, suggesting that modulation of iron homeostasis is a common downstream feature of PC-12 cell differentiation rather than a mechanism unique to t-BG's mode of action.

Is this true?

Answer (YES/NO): NO